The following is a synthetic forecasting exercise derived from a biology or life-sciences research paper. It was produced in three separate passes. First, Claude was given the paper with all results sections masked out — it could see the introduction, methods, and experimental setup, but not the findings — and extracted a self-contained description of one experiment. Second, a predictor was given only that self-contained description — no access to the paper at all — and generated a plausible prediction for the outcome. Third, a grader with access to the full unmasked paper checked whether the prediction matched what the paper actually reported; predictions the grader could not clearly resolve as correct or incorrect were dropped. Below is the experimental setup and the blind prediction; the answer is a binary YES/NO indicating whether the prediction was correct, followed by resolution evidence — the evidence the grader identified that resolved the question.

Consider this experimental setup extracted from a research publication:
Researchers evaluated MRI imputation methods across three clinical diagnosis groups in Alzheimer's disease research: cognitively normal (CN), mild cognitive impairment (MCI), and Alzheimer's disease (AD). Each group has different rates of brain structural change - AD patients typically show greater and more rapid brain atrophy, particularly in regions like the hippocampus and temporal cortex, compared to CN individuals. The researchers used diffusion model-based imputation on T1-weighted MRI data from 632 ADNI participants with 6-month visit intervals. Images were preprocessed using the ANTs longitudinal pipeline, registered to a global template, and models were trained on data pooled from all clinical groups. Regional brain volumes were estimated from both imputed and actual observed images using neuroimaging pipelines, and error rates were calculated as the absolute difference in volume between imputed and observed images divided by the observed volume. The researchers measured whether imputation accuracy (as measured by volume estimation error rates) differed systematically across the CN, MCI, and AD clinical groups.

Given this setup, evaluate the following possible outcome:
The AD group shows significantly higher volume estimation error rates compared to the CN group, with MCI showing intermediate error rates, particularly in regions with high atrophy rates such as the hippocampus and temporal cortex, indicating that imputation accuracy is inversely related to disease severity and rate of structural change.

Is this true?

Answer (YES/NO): NO